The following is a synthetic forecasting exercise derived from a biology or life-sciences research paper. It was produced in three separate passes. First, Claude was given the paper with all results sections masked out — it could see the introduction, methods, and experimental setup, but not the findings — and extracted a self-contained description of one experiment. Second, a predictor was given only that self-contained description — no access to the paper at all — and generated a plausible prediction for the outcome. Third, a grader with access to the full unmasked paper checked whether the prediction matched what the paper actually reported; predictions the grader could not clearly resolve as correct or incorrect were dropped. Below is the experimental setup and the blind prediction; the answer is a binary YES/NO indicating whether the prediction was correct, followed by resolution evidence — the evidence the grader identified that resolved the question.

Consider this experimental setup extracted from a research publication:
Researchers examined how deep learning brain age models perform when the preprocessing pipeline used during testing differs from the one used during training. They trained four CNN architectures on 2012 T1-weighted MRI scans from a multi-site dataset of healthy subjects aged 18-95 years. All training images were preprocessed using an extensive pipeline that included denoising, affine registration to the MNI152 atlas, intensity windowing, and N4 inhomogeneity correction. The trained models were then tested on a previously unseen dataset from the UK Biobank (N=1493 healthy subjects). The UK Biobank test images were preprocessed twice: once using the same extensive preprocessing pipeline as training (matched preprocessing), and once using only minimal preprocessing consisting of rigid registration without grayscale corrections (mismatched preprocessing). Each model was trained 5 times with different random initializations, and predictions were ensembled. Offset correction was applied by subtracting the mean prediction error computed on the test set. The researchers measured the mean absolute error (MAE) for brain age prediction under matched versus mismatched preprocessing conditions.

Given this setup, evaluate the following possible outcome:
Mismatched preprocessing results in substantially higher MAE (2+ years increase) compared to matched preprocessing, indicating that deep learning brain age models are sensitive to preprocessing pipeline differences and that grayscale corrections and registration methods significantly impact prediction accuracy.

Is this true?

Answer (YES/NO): NO